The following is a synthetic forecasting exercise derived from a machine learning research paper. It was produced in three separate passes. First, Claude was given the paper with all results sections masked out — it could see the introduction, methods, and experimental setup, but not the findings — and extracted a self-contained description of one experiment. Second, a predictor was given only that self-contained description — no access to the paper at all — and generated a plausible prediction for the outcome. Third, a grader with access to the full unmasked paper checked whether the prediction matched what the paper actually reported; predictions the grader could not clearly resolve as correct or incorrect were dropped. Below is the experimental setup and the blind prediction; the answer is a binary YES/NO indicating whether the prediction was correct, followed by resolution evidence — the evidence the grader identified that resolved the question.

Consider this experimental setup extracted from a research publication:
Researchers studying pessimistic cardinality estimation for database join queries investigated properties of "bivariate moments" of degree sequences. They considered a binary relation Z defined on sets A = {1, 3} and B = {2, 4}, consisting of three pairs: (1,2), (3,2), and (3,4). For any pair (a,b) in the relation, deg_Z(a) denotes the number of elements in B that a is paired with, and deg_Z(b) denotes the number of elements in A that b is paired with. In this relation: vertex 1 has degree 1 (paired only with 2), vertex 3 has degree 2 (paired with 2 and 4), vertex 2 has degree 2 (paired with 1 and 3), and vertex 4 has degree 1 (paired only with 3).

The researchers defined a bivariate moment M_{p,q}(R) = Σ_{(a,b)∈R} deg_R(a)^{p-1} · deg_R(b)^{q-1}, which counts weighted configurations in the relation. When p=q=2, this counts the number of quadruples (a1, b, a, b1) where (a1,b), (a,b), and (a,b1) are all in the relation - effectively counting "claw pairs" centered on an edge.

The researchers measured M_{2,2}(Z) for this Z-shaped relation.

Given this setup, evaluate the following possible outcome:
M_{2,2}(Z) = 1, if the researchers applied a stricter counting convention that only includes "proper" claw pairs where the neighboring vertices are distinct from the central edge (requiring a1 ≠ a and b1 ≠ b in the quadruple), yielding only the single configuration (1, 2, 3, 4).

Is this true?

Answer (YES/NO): NO